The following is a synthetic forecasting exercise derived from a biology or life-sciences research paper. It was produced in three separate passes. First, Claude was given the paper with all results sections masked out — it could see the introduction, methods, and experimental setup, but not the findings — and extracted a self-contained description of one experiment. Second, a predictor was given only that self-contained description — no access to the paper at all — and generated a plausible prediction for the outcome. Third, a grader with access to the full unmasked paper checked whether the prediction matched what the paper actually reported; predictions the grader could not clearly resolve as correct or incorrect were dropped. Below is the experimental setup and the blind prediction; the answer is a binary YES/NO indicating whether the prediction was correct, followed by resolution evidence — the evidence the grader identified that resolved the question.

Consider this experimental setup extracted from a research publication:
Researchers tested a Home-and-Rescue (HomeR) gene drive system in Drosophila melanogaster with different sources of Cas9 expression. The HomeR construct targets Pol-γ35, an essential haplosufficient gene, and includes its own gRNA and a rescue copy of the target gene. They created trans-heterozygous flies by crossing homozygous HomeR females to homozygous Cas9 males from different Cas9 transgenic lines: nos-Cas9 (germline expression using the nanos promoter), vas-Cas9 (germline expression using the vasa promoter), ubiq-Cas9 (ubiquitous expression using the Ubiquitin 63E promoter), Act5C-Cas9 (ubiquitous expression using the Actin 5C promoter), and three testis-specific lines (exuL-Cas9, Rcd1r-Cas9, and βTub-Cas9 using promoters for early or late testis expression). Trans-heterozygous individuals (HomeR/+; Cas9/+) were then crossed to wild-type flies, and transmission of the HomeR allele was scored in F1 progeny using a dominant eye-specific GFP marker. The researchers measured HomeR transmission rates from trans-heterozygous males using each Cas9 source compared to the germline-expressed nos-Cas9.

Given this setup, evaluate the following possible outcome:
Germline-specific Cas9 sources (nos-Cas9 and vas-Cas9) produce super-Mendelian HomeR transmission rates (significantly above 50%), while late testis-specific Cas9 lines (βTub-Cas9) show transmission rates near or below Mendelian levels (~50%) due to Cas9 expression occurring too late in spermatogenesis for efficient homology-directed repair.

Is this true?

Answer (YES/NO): NO